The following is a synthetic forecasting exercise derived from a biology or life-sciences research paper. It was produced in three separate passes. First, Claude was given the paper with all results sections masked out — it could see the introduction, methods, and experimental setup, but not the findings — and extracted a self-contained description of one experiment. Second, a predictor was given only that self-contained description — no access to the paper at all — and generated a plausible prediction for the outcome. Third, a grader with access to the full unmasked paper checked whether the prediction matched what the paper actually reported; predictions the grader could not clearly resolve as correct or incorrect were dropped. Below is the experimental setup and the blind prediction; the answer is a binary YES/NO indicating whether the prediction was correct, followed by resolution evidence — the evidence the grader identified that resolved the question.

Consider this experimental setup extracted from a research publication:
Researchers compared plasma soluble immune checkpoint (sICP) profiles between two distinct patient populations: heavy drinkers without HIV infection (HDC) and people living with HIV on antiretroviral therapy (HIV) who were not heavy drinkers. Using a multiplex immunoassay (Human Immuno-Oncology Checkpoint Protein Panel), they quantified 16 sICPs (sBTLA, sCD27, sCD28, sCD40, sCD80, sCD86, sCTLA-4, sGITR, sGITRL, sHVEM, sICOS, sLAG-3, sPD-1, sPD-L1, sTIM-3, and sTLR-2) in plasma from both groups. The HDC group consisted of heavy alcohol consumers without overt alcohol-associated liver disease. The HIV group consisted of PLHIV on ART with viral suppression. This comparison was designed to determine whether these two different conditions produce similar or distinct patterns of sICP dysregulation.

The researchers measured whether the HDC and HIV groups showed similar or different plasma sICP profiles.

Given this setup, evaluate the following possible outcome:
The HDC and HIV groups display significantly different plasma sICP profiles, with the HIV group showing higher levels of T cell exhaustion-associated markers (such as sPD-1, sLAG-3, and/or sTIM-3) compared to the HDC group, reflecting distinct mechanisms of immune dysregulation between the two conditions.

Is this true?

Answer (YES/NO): NO